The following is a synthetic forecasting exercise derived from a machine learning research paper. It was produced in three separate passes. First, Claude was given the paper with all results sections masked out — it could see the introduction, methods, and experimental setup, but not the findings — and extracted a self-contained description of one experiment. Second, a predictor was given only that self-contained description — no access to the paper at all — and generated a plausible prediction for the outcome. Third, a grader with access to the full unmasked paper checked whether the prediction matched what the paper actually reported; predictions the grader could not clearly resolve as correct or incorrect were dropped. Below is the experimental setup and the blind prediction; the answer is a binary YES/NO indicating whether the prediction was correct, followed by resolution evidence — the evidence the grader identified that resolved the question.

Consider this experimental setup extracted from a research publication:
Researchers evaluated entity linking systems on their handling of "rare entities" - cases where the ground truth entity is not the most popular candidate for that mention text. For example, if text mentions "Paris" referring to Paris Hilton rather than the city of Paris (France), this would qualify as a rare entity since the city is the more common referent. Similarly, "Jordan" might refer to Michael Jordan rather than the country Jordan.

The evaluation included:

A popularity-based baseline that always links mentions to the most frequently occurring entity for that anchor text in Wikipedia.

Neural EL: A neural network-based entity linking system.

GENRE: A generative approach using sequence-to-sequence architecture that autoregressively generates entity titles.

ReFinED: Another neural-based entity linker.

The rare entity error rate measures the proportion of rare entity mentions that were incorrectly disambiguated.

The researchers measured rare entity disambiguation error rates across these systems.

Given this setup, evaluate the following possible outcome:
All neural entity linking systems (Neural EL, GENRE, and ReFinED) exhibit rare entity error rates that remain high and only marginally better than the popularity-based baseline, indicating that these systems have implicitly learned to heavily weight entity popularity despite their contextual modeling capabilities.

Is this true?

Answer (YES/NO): NO